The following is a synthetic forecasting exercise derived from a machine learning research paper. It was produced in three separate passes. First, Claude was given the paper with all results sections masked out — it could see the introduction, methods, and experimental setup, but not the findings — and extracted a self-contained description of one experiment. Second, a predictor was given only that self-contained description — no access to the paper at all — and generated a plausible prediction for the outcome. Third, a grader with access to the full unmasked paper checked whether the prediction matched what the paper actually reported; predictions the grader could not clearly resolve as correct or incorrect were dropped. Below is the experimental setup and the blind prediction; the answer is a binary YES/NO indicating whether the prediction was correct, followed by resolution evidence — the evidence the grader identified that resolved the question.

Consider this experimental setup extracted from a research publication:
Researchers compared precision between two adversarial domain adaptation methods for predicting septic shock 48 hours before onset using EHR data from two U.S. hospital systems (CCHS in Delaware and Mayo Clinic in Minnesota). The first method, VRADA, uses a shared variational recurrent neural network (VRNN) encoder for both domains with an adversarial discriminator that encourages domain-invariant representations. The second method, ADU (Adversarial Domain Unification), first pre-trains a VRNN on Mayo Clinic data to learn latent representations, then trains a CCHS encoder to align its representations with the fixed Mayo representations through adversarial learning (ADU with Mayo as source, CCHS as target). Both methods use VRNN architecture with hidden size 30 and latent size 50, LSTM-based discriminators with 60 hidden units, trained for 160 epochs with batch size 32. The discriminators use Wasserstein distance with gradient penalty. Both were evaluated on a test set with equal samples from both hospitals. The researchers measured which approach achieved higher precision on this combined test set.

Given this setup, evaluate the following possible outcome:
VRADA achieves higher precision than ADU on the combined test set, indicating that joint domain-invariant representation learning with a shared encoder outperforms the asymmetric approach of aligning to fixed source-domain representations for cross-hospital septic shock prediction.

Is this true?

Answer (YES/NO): YES